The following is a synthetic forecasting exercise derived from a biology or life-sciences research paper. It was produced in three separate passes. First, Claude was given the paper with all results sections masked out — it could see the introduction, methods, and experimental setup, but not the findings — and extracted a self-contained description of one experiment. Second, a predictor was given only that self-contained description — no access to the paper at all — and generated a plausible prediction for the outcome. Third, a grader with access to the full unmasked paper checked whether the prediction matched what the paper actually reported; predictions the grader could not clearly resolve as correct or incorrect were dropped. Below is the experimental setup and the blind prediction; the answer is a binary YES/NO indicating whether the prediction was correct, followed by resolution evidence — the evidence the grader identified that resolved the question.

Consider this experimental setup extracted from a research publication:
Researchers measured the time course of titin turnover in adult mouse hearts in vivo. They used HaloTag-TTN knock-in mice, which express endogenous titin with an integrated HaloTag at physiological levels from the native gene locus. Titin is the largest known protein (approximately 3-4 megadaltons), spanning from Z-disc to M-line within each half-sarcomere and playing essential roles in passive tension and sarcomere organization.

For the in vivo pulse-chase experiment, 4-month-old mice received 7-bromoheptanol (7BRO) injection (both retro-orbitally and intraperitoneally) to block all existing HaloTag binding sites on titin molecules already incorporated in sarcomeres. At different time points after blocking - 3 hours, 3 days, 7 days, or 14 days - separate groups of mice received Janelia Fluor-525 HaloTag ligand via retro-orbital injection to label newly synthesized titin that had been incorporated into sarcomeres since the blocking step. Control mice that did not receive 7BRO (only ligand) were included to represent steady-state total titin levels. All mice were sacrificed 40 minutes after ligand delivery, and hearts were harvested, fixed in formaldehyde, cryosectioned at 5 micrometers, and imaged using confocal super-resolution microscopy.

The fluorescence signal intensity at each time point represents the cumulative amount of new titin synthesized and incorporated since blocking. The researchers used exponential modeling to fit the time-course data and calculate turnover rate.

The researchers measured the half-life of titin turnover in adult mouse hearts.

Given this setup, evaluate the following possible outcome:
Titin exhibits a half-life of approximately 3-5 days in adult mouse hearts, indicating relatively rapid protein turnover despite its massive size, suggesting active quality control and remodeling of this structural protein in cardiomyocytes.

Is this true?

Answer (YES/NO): NO